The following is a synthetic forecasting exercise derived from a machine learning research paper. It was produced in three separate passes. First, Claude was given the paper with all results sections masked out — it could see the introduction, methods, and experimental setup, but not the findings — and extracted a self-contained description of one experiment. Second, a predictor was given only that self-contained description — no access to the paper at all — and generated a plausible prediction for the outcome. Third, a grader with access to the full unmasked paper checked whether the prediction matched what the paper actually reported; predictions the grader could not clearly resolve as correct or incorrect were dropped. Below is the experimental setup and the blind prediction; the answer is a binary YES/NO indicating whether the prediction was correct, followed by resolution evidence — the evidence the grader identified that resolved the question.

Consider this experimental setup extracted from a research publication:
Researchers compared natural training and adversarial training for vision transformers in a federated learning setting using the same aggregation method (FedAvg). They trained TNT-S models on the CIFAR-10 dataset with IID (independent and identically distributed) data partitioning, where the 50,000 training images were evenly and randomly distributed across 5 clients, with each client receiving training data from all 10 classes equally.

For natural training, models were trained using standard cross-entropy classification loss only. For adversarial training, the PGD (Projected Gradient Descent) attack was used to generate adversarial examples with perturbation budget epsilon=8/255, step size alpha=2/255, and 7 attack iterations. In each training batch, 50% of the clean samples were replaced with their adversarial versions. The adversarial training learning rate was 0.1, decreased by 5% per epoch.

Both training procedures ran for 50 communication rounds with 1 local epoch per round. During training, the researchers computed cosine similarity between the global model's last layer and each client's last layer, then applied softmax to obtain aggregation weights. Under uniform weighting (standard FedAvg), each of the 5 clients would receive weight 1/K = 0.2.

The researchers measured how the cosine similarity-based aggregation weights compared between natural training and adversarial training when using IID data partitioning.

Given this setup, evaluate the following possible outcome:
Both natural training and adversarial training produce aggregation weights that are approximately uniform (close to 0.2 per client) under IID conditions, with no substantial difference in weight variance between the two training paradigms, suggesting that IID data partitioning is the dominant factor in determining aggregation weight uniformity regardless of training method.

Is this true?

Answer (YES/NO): YES